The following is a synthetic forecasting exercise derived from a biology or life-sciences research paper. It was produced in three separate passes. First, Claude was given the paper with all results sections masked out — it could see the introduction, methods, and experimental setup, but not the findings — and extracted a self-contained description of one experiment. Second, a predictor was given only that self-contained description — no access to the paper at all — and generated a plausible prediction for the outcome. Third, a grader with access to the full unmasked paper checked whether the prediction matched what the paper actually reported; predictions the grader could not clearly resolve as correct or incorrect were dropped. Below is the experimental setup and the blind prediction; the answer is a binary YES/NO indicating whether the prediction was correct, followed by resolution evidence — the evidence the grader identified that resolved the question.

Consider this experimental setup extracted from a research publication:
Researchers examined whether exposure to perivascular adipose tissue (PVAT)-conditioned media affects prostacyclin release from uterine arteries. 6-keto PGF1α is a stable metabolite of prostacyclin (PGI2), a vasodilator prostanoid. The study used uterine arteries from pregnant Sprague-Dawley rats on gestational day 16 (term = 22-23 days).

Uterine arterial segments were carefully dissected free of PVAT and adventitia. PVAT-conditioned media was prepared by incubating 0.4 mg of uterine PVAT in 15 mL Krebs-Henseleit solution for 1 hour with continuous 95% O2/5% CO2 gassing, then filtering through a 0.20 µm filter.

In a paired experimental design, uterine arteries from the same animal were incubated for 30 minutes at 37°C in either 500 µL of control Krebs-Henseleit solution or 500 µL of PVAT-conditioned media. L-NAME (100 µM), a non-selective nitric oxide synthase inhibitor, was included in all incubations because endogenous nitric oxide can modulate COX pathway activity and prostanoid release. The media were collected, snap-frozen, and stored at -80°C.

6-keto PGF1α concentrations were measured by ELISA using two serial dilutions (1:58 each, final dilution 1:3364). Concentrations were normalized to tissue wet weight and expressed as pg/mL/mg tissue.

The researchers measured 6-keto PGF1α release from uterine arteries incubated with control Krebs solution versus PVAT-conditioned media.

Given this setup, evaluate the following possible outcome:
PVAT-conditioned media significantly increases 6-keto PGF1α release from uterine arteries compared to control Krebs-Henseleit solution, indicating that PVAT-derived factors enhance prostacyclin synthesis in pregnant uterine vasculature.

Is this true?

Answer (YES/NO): NO